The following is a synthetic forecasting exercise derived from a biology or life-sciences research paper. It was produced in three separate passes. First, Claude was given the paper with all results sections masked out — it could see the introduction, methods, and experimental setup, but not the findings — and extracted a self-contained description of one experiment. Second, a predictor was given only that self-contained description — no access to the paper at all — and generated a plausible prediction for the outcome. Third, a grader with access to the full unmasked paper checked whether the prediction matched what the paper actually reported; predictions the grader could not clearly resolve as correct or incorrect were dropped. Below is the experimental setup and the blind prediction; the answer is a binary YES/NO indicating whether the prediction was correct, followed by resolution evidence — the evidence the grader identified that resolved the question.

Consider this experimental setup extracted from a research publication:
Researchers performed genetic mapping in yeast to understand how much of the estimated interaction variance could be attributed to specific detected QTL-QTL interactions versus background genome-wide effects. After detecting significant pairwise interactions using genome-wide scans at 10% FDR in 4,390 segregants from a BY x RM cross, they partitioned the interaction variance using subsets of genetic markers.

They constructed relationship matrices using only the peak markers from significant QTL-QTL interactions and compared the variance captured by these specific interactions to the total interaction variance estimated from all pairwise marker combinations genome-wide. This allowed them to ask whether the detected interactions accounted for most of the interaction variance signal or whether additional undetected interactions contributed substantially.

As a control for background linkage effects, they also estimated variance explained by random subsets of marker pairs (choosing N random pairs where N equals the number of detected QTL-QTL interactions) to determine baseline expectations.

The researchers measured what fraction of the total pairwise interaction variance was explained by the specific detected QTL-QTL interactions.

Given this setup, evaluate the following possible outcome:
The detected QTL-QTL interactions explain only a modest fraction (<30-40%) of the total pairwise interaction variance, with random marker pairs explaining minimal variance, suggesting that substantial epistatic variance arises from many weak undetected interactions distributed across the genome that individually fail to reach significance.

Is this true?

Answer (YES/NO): NO